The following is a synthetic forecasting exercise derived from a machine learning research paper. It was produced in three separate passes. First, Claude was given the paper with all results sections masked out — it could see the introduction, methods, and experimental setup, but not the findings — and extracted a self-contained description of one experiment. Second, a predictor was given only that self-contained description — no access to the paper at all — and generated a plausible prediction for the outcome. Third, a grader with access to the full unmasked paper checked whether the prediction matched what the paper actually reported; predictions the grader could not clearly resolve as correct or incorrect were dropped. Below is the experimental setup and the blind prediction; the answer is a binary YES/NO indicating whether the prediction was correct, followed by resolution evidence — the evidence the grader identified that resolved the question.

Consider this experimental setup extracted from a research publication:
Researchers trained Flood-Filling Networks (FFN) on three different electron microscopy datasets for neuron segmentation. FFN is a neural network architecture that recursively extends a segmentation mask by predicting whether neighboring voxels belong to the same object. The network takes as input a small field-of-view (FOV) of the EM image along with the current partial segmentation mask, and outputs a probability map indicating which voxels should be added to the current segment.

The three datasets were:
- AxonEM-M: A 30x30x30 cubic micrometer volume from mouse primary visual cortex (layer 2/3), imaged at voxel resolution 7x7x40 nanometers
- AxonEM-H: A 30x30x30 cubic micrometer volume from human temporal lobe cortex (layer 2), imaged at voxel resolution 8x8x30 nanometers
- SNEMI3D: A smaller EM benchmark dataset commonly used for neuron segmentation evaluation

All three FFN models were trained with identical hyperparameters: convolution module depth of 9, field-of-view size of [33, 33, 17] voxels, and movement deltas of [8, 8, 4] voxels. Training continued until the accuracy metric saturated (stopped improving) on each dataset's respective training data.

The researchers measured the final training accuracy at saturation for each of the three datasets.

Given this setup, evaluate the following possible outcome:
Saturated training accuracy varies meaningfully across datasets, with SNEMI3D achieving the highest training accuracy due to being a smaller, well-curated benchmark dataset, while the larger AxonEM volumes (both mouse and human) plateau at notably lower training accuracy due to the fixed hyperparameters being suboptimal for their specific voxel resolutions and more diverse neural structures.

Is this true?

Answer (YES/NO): NO